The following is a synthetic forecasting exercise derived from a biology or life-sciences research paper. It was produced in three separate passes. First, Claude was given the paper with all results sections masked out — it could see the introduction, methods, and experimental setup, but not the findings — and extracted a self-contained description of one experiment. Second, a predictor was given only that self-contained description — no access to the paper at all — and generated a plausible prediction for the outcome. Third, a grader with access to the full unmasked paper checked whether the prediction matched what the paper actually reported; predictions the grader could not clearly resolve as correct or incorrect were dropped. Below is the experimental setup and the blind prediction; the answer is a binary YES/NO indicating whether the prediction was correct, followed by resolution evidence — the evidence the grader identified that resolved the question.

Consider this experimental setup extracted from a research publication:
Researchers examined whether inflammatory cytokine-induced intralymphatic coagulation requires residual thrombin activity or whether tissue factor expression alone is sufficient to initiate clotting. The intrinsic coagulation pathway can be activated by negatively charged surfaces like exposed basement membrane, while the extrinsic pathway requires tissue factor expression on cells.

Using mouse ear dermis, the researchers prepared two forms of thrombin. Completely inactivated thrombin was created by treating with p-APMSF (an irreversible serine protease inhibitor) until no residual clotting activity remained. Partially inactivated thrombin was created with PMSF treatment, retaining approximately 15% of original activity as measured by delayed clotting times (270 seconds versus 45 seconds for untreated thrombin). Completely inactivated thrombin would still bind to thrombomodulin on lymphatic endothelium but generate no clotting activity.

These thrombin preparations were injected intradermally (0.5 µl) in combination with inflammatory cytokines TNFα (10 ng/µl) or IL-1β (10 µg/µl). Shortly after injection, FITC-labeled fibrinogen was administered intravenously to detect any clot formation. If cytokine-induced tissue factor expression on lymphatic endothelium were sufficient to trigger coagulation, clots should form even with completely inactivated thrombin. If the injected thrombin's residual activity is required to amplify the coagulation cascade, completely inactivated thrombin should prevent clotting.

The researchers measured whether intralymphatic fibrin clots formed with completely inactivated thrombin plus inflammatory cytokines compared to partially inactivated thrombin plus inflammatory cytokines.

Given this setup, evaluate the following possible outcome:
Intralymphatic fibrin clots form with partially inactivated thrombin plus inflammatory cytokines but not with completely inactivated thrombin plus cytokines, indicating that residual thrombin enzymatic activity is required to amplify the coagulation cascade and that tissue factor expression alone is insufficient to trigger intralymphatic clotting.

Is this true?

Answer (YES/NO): NO